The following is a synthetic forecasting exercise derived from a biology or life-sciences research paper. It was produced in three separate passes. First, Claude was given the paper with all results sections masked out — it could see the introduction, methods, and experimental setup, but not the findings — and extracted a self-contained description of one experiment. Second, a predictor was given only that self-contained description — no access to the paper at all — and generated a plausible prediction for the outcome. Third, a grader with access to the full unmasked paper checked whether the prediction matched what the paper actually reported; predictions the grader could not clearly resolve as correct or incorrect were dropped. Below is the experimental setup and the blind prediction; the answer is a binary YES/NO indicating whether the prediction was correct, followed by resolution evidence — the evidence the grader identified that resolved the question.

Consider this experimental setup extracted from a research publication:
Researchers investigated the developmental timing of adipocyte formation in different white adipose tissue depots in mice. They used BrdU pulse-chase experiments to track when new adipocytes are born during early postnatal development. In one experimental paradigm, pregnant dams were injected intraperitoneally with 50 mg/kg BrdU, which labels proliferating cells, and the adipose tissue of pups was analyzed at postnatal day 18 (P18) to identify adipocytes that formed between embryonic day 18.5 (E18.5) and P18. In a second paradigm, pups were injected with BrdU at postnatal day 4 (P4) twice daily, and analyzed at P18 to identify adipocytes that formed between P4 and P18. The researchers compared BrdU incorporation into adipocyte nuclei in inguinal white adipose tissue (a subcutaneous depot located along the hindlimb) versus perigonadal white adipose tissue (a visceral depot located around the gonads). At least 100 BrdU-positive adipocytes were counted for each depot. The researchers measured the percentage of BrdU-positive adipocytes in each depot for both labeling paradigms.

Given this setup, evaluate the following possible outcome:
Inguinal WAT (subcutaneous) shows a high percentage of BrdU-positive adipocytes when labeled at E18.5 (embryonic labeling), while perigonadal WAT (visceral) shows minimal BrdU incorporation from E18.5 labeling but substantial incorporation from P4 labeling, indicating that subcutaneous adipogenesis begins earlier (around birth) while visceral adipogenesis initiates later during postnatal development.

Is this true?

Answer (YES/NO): NO